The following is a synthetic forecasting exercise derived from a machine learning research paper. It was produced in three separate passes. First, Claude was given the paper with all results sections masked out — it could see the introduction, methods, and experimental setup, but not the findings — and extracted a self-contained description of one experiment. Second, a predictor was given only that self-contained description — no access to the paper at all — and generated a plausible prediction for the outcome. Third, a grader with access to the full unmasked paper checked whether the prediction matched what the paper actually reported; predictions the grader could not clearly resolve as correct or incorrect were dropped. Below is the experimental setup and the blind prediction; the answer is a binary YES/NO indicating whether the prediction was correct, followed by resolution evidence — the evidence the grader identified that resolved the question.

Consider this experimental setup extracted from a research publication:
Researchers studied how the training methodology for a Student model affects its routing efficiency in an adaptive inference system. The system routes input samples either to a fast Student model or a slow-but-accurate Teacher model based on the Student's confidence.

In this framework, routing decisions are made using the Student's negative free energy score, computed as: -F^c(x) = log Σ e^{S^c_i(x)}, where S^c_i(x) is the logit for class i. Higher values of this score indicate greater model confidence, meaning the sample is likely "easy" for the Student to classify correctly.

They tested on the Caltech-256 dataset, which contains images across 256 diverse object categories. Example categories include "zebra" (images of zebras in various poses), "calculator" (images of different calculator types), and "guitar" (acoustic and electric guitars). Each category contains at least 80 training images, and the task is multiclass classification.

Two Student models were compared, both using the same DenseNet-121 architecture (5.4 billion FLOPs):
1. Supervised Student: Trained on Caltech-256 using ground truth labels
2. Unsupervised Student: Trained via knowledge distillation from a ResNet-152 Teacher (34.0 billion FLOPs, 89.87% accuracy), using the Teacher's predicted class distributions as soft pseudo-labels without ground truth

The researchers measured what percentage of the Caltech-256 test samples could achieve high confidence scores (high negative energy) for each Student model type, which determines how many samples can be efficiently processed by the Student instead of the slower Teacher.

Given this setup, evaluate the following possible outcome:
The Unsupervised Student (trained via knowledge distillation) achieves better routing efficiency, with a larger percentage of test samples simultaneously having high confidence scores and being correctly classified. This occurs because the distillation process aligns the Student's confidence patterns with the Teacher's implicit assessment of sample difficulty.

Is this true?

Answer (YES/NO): NO